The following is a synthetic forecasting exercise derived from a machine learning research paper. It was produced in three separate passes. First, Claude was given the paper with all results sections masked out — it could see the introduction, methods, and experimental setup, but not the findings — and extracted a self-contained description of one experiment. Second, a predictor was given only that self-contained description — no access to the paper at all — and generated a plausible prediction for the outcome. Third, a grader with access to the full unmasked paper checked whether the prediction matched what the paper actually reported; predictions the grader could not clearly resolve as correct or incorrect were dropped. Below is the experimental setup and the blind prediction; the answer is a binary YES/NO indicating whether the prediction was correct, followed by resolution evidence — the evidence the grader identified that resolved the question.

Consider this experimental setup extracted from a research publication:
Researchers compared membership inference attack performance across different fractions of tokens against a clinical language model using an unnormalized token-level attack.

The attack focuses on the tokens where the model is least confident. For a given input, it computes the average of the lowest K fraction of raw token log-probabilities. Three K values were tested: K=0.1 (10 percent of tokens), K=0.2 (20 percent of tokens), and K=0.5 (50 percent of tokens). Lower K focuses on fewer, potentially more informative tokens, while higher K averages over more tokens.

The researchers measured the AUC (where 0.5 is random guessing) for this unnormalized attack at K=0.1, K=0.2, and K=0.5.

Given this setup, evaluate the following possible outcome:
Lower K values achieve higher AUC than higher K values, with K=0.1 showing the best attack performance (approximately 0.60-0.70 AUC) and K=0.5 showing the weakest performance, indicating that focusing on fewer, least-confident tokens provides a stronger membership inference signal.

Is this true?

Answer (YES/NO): NO